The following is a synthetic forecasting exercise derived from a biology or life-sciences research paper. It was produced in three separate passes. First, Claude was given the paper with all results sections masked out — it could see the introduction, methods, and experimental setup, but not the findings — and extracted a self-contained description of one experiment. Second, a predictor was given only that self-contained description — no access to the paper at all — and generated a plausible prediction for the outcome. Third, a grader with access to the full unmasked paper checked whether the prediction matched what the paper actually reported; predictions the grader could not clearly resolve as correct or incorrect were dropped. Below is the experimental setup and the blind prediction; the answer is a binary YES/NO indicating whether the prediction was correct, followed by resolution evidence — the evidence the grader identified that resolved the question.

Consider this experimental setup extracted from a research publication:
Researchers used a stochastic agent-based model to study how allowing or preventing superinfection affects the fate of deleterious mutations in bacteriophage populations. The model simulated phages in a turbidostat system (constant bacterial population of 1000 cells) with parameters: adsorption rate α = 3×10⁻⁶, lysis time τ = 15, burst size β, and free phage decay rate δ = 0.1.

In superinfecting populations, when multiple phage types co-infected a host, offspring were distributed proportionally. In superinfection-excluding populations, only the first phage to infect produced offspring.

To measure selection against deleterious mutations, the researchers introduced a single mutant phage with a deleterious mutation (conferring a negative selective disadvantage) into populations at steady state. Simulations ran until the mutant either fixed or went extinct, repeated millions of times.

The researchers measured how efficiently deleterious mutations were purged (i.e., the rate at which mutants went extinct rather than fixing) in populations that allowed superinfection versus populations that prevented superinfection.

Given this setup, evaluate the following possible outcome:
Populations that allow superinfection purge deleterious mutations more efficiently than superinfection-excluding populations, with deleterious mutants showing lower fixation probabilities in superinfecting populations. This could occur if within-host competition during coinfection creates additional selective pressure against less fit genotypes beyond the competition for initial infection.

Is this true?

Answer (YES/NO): YES